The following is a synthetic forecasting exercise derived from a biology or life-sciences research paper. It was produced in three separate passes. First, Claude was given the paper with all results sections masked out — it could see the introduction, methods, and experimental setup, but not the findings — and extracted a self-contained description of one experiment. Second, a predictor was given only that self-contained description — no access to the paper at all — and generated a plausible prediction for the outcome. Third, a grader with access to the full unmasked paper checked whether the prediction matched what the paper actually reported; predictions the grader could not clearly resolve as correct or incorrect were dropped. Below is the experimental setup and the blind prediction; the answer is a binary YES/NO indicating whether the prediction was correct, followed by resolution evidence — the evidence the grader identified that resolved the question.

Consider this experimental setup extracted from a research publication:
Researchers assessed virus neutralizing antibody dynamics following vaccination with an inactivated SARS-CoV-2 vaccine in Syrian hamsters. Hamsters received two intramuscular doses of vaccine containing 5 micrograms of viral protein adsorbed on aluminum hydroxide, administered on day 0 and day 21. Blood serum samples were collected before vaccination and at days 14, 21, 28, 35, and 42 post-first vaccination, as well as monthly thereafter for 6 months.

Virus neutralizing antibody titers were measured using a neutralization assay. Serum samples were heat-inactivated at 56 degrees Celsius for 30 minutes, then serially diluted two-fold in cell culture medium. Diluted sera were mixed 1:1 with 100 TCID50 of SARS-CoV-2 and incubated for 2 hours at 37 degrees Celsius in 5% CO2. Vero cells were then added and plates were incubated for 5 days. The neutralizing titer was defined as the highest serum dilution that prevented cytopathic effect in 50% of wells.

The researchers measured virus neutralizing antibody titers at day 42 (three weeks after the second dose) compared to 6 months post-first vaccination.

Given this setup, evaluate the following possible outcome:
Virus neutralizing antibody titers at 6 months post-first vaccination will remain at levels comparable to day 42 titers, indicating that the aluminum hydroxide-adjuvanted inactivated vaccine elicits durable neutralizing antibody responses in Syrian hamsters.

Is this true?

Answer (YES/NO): NO